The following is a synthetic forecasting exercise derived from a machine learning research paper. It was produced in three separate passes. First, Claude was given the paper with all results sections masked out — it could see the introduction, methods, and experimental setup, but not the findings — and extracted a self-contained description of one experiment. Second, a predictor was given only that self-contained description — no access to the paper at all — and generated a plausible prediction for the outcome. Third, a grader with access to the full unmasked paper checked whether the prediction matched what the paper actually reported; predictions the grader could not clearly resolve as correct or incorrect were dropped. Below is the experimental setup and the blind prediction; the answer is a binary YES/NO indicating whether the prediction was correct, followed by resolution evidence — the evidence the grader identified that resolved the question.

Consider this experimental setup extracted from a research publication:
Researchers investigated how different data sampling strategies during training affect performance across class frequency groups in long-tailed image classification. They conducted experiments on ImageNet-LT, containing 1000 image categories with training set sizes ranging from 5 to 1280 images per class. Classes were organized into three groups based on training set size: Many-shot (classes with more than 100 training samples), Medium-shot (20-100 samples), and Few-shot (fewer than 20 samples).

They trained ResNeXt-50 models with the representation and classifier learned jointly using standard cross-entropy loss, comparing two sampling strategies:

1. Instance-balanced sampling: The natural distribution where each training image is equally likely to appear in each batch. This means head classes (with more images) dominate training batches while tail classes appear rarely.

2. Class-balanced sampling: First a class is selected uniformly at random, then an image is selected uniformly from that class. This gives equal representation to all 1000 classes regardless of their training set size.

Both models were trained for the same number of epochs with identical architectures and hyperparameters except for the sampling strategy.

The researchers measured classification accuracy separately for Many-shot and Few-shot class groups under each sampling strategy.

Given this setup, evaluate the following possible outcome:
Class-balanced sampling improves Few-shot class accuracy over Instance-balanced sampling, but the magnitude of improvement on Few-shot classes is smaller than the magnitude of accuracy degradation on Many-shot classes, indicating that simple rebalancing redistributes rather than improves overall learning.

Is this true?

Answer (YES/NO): NO